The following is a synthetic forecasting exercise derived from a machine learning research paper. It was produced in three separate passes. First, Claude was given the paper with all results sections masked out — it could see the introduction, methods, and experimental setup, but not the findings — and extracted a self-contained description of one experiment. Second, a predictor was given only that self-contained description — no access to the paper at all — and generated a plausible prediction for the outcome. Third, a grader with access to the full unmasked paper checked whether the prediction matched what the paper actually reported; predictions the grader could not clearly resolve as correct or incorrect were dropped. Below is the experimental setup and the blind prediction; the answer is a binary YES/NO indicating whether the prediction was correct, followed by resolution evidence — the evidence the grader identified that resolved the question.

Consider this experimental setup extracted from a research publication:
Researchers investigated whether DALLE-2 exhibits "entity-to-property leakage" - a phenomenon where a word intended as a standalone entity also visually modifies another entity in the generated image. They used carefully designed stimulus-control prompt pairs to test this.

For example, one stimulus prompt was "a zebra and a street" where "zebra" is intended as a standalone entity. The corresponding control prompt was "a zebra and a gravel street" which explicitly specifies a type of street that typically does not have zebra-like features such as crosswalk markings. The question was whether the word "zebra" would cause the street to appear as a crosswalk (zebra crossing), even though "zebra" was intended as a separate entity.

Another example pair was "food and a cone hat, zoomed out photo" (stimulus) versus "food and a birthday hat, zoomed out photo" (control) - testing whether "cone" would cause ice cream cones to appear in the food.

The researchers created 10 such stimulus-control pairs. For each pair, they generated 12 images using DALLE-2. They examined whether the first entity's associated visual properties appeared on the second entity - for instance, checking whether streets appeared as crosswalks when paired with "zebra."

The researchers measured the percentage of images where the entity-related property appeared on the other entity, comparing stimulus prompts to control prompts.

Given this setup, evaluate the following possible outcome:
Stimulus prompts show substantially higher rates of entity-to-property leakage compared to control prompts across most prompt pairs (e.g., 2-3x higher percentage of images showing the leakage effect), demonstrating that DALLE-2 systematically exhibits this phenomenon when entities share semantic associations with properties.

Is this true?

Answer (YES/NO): YES